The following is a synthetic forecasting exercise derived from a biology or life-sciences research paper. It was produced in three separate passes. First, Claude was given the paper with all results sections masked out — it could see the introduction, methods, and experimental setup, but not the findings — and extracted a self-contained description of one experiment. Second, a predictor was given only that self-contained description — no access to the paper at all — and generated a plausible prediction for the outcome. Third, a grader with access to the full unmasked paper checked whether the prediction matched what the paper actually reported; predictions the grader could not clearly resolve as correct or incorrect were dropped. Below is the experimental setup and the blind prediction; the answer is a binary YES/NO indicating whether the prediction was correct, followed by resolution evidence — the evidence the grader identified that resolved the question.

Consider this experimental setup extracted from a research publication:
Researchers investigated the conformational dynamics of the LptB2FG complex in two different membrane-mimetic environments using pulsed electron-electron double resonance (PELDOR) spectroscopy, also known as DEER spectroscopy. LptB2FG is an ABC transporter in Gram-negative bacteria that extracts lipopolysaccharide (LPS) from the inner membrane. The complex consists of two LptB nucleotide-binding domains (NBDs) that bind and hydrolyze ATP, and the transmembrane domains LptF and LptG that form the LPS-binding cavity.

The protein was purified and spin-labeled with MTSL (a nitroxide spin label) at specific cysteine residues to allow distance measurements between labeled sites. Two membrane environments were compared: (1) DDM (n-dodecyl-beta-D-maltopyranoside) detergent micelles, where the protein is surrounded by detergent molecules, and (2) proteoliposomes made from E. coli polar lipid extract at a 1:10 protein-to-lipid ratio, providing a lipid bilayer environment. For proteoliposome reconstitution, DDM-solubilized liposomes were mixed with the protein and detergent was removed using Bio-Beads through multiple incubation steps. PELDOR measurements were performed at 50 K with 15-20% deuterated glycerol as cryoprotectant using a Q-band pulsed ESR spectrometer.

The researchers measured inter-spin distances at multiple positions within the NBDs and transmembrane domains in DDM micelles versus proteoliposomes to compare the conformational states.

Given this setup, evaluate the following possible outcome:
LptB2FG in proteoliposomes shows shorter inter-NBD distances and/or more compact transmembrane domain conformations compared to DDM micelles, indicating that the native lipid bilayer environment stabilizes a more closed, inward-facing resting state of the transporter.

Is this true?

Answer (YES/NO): NO